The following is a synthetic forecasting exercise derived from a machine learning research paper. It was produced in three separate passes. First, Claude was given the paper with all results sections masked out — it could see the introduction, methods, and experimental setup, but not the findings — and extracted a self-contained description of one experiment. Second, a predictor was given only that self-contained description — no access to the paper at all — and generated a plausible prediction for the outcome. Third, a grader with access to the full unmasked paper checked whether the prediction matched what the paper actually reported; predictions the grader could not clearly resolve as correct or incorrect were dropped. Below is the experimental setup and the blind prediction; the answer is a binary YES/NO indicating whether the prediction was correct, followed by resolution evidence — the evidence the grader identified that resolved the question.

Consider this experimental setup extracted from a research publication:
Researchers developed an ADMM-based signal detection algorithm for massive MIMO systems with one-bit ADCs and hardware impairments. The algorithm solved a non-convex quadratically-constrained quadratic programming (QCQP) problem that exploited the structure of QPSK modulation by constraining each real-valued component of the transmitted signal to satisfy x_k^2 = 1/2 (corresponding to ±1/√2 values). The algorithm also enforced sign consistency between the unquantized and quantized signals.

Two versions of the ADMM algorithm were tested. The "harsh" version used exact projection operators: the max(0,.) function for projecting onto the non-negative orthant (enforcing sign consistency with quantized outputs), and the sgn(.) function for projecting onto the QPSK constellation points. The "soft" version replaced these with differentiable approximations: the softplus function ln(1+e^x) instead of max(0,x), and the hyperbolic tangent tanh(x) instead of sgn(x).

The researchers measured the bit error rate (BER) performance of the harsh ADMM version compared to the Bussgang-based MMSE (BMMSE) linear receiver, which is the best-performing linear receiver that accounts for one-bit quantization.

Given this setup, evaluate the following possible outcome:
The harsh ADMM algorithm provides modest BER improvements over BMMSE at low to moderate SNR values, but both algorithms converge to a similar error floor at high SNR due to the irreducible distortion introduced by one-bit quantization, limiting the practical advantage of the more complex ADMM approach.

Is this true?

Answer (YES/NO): NO